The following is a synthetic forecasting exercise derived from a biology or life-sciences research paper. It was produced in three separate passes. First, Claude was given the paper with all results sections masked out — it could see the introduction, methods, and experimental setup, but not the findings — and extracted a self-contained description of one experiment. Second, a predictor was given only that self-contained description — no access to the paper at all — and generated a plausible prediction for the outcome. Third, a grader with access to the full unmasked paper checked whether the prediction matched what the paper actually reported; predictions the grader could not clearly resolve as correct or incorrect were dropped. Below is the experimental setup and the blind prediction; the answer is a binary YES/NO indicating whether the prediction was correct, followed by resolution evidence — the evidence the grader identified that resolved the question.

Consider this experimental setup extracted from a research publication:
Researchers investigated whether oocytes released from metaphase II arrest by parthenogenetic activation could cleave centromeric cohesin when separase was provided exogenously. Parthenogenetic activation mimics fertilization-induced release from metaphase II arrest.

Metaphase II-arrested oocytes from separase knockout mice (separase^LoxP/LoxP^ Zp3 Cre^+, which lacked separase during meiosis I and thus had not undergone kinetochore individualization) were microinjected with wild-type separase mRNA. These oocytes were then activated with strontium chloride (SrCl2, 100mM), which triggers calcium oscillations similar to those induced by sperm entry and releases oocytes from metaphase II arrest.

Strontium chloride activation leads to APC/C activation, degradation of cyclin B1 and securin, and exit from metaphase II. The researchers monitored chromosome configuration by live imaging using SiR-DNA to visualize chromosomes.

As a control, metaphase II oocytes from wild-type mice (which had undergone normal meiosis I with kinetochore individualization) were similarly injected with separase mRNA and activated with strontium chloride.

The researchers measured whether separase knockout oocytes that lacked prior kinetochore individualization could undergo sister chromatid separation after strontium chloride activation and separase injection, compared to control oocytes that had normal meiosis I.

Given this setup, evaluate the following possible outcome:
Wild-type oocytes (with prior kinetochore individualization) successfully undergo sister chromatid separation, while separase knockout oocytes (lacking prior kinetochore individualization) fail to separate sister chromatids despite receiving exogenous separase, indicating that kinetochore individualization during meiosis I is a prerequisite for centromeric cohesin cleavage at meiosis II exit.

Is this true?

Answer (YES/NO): YES